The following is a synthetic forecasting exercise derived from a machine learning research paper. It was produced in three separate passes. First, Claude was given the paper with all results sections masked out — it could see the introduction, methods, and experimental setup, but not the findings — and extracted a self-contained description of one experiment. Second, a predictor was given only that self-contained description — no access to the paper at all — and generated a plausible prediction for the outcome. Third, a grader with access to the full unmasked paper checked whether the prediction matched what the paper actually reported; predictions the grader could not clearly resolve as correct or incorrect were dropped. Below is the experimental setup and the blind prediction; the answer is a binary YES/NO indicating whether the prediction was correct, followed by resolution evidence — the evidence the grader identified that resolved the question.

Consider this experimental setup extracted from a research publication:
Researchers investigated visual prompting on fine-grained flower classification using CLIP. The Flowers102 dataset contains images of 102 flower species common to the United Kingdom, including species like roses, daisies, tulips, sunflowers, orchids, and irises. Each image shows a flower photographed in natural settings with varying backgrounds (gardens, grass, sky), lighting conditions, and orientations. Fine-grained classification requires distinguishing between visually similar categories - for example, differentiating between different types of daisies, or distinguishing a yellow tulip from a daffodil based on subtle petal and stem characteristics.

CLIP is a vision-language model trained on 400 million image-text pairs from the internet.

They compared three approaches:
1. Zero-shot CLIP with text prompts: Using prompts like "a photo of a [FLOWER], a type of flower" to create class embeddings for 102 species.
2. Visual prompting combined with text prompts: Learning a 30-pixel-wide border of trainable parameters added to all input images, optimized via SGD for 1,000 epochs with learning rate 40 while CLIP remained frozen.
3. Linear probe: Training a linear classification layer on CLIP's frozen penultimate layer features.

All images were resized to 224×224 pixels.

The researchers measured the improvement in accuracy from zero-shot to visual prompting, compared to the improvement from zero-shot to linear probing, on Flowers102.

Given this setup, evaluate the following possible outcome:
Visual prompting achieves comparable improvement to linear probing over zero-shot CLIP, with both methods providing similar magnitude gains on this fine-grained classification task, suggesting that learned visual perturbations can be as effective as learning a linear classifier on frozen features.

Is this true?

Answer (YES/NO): NO